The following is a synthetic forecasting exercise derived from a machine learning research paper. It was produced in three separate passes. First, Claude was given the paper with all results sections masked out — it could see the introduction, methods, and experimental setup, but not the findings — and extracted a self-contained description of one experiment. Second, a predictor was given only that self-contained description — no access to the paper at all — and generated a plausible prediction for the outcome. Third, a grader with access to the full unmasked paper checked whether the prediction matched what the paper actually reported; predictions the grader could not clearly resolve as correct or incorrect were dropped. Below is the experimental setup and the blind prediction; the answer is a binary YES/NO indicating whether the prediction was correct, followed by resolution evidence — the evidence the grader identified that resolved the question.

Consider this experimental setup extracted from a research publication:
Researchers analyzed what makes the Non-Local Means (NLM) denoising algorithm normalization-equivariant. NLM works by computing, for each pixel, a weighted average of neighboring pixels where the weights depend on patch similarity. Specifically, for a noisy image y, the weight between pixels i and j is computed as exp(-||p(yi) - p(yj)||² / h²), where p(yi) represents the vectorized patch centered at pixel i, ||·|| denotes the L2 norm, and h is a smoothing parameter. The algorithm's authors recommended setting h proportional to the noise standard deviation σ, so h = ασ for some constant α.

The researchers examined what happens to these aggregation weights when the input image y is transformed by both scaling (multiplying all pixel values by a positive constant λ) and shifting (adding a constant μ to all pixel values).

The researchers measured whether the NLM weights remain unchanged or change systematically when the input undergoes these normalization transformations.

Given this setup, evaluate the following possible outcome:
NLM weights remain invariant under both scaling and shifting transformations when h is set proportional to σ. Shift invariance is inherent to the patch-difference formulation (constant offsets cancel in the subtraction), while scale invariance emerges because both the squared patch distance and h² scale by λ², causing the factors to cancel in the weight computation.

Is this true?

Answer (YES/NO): YES